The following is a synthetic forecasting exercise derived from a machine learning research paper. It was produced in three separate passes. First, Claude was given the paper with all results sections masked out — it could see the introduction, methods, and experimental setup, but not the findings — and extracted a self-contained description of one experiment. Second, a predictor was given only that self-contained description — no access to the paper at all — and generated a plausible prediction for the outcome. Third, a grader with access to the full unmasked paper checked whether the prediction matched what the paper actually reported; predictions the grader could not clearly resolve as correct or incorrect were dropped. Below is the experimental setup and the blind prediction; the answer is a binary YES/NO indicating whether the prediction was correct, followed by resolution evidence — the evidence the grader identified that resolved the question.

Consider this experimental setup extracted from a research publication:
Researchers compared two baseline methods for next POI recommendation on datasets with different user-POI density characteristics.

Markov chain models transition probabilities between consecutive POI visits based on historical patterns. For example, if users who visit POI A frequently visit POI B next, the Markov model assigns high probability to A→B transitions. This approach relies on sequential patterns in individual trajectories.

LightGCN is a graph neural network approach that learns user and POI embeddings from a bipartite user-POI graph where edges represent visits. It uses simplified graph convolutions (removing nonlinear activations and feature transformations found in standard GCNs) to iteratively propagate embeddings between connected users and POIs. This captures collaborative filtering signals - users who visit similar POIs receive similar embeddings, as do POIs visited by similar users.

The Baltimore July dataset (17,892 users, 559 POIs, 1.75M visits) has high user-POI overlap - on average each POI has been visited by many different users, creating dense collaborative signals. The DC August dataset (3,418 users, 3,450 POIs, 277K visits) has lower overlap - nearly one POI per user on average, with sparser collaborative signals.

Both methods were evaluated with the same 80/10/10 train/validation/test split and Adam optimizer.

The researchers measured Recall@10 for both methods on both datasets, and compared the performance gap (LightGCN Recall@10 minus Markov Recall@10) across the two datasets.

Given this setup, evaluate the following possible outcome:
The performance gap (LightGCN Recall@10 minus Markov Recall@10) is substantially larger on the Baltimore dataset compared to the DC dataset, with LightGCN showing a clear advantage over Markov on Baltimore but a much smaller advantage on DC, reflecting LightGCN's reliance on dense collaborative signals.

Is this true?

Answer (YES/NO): YES